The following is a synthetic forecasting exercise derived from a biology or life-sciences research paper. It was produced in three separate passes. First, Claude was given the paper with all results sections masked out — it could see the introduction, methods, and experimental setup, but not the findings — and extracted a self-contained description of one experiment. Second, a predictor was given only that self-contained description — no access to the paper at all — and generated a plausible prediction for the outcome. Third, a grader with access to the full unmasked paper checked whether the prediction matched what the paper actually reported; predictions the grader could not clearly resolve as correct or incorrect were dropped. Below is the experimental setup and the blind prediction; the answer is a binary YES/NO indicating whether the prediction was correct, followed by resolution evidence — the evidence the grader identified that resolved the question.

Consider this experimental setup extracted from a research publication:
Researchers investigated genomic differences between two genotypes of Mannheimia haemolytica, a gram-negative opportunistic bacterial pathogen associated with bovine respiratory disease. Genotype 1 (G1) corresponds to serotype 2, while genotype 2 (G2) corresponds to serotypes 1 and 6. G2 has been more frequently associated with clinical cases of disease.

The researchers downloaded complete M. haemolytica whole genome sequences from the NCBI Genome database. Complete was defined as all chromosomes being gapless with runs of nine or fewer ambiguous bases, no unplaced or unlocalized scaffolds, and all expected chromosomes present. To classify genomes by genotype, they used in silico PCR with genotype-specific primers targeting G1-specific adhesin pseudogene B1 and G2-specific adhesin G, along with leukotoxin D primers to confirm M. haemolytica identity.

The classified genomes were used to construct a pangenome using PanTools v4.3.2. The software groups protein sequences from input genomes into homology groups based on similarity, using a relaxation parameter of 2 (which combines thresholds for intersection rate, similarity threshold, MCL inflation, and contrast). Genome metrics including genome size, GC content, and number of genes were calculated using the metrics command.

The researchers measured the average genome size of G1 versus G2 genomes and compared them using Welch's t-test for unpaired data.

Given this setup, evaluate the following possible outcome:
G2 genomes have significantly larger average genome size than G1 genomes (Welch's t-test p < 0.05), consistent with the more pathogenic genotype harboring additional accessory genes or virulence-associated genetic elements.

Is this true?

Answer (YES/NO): YES